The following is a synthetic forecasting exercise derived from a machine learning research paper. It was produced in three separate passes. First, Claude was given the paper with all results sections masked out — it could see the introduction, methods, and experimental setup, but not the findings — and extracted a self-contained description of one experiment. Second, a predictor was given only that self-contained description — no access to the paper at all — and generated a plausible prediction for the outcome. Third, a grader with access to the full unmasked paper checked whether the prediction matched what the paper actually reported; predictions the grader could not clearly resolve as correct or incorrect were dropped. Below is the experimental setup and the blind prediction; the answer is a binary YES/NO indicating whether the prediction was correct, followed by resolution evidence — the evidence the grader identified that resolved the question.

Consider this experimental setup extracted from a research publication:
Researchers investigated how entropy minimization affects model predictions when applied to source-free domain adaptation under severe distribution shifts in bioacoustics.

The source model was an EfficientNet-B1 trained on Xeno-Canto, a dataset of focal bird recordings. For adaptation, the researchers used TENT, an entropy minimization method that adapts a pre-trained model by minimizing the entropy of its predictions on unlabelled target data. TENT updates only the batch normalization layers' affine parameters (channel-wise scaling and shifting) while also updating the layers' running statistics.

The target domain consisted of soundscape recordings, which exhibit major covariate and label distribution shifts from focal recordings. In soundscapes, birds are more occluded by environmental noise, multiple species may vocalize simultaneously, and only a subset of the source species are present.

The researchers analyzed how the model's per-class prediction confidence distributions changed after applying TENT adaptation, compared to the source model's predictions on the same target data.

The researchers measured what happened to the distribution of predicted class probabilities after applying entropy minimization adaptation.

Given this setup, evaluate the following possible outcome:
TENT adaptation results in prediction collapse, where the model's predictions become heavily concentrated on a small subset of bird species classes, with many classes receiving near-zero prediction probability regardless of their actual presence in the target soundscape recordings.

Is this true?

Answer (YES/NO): NO